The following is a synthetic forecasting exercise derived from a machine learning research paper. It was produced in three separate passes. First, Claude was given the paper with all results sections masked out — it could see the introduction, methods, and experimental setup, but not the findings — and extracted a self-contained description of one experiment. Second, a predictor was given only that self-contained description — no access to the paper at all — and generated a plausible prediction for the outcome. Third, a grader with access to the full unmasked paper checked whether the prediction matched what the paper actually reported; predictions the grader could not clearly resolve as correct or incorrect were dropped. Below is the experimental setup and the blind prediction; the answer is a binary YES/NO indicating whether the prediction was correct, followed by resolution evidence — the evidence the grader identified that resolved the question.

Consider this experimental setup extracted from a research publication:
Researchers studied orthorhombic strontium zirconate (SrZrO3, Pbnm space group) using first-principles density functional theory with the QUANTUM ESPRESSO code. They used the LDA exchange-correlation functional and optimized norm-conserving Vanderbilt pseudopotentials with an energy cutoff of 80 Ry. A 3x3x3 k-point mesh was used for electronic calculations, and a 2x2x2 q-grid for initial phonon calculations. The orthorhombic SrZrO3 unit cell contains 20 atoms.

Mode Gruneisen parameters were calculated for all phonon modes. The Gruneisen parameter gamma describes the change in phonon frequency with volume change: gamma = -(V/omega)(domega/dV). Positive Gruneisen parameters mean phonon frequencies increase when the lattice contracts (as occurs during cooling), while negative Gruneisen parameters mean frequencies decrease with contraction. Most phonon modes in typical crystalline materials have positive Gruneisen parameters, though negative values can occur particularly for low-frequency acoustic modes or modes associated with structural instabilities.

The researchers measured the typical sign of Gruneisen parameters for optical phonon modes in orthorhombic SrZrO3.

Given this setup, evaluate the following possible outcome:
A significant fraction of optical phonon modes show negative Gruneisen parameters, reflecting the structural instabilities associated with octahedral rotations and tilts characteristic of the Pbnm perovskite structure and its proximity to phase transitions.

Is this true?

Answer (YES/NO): NO